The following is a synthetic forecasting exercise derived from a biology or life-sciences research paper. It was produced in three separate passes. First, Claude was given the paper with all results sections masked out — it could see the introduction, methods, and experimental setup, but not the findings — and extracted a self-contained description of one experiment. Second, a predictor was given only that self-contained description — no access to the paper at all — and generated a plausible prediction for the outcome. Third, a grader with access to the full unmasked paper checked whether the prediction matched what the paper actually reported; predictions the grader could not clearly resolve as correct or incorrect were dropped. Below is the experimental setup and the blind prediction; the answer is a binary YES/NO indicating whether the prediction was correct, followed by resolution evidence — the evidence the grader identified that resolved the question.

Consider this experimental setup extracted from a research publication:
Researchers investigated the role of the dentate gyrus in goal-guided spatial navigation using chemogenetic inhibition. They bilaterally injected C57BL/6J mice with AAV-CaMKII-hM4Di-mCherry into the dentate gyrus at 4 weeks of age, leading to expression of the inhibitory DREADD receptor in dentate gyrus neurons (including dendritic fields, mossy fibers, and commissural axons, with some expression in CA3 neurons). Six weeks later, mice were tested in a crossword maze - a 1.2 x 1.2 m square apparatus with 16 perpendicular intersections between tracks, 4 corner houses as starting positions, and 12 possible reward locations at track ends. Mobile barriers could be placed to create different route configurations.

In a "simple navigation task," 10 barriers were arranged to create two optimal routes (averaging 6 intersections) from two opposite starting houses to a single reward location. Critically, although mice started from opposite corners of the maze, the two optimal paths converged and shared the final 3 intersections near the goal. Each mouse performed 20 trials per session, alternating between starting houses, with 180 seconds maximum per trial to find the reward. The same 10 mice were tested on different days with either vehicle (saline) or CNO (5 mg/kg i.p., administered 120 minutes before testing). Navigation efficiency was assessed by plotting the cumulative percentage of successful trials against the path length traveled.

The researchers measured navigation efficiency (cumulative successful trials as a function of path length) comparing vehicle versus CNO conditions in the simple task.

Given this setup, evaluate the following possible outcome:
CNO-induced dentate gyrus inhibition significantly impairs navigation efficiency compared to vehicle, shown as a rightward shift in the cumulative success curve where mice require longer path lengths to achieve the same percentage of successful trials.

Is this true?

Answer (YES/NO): NO